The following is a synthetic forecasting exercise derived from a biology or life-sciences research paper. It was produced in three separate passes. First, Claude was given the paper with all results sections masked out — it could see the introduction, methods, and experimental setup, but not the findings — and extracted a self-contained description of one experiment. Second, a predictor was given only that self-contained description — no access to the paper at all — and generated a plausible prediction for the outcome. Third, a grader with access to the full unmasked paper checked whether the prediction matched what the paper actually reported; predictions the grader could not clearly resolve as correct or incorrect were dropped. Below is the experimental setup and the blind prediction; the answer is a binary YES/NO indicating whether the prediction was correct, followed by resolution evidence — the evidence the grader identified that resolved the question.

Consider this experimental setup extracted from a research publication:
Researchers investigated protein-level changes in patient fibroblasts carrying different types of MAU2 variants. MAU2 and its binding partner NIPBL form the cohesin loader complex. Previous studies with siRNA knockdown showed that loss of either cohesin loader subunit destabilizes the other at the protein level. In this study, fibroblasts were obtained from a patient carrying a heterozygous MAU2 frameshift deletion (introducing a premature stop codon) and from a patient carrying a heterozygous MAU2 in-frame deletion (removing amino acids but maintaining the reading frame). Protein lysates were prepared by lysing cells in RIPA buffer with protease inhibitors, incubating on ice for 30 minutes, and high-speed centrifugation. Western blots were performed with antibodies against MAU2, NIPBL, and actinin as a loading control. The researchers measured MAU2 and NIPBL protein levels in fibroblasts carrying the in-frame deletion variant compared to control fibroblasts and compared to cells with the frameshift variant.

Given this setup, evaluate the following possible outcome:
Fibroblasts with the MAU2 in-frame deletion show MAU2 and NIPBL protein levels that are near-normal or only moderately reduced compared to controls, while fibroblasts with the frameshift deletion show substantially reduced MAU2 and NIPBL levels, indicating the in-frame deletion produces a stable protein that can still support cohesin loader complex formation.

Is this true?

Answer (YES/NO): YES